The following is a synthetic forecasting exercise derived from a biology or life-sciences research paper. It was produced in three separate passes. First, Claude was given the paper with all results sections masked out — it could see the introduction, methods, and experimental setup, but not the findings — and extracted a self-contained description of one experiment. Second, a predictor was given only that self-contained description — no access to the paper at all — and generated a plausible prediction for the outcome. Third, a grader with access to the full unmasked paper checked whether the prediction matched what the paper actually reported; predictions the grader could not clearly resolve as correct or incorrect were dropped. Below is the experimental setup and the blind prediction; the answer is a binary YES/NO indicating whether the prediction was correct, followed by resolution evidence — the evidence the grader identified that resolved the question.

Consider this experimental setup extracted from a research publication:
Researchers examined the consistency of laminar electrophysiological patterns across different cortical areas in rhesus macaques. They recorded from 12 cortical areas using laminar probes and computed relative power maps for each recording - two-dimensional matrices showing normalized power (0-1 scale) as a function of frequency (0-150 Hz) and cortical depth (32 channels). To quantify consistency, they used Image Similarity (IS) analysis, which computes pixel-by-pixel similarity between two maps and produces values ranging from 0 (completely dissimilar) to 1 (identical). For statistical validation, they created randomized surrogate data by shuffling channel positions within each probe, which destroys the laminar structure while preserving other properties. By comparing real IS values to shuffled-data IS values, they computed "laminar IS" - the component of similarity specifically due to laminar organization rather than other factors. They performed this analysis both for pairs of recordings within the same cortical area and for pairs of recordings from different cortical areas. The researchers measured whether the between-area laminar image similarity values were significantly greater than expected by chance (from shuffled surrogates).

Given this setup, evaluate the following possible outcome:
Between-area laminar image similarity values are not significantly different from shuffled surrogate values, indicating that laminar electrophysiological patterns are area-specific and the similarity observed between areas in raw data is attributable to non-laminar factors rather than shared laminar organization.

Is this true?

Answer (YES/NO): NO